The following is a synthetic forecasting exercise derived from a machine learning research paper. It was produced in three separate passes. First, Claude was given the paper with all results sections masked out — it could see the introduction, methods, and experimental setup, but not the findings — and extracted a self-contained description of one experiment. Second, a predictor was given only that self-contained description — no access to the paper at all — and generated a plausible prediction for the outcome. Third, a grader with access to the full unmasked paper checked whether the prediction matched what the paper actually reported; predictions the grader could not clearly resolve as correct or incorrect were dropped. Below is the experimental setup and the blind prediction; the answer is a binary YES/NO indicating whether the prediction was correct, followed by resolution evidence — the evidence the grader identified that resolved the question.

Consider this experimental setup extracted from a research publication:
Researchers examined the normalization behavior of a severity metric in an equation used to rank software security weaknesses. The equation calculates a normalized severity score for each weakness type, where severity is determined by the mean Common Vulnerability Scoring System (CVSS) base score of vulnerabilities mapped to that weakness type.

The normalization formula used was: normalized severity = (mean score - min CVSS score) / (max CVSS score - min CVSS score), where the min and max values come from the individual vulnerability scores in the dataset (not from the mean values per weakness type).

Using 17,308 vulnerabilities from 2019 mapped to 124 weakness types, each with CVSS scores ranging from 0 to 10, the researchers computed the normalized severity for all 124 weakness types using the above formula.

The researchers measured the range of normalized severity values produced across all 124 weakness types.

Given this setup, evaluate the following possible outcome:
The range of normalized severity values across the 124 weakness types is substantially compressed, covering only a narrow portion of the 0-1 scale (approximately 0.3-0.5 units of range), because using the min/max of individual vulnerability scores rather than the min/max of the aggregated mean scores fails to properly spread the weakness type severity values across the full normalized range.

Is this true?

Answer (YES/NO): NO